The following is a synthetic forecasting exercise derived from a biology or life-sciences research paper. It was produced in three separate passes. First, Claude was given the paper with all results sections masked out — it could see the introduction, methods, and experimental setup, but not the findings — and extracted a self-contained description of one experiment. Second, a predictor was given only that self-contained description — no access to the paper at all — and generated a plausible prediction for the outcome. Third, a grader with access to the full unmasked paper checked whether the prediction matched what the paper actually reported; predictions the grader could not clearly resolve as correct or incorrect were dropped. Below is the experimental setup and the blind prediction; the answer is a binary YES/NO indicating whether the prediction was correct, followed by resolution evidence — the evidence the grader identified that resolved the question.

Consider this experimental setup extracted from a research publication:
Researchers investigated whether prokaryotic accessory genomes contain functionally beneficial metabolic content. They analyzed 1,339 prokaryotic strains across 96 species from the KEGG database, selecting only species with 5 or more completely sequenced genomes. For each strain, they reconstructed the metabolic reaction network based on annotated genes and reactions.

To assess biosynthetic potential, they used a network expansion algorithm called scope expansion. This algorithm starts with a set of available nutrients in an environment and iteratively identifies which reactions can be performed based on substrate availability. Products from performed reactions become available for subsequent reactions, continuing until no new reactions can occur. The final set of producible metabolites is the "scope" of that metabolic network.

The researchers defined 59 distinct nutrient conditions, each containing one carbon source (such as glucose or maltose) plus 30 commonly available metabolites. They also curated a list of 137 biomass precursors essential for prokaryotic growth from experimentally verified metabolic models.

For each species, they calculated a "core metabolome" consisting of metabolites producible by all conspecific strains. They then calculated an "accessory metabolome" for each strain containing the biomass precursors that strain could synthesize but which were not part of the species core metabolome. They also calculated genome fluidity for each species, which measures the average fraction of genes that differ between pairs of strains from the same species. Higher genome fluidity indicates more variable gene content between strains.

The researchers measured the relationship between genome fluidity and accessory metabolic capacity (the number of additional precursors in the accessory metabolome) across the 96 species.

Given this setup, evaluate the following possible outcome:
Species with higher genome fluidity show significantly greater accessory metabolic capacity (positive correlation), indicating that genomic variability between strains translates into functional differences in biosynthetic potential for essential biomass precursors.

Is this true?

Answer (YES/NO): YES